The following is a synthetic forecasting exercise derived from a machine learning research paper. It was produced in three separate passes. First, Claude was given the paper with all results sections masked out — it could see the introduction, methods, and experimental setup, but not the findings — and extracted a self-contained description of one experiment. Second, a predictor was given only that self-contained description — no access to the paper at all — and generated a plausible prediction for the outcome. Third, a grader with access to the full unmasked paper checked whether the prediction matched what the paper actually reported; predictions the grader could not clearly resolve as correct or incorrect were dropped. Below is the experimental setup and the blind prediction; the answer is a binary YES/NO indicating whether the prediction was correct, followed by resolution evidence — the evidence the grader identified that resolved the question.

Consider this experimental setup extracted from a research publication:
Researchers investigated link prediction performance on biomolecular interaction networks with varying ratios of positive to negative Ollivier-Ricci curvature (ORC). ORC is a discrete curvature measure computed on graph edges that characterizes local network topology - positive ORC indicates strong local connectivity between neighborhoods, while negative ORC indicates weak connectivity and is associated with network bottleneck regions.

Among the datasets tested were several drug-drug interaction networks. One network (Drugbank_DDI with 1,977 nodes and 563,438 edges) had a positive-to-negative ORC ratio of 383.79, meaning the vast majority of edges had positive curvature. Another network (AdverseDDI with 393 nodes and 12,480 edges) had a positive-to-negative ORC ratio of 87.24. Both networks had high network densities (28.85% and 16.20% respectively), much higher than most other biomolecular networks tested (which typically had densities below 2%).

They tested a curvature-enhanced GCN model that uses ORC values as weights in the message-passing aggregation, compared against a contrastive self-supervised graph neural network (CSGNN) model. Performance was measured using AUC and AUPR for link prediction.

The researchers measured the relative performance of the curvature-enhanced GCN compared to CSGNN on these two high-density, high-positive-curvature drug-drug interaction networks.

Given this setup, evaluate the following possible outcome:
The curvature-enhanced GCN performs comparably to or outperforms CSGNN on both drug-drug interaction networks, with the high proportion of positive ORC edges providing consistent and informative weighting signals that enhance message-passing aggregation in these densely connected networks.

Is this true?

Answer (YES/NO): NO